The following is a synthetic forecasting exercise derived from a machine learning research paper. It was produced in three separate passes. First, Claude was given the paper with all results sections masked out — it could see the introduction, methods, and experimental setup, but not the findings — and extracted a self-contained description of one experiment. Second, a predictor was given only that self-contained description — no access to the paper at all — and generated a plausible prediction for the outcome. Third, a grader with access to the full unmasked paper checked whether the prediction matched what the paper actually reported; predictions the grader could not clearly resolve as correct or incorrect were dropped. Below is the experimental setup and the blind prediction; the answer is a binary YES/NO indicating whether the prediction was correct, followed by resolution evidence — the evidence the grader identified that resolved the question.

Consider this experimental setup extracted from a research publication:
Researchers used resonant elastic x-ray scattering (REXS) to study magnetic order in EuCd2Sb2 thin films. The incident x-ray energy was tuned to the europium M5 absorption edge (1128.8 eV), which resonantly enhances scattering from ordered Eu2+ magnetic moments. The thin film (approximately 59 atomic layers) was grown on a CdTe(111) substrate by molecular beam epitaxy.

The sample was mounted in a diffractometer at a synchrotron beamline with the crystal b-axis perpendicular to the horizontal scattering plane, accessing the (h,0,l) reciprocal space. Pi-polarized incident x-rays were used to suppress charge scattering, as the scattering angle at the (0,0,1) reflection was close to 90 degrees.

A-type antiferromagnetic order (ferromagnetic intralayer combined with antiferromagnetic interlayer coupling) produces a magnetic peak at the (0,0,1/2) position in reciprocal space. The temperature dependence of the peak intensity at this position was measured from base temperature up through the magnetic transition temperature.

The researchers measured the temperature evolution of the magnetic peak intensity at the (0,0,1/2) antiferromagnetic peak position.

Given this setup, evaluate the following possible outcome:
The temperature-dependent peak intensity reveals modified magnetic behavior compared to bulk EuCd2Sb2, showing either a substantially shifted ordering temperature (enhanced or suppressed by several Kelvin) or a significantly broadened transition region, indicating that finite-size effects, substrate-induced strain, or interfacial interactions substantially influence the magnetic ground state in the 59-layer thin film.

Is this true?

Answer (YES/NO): NO